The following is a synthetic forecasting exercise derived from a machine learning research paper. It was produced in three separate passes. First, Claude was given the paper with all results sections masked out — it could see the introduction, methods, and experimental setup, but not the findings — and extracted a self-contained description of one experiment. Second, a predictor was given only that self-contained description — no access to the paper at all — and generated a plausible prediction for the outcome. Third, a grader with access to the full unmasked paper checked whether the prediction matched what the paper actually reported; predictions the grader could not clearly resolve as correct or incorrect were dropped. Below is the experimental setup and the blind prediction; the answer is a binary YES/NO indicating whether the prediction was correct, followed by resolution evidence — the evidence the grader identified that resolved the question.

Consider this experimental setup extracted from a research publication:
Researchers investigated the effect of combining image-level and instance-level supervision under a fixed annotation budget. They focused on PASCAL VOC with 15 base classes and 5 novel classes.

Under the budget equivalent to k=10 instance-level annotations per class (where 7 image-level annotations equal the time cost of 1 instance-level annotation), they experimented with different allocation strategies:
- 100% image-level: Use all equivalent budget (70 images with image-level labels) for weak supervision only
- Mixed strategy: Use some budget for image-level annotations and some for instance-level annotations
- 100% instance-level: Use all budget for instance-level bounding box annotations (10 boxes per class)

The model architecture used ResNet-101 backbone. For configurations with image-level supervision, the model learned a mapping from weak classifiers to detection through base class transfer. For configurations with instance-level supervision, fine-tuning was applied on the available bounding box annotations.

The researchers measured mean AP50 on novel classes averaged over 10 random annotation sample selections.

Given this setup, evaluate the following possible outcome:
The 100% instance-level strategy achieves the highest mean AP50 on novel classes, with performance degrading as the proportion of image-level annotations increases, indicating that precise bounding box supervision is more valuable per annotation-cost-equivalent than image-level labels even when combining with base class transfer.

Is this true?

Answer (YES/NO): NO